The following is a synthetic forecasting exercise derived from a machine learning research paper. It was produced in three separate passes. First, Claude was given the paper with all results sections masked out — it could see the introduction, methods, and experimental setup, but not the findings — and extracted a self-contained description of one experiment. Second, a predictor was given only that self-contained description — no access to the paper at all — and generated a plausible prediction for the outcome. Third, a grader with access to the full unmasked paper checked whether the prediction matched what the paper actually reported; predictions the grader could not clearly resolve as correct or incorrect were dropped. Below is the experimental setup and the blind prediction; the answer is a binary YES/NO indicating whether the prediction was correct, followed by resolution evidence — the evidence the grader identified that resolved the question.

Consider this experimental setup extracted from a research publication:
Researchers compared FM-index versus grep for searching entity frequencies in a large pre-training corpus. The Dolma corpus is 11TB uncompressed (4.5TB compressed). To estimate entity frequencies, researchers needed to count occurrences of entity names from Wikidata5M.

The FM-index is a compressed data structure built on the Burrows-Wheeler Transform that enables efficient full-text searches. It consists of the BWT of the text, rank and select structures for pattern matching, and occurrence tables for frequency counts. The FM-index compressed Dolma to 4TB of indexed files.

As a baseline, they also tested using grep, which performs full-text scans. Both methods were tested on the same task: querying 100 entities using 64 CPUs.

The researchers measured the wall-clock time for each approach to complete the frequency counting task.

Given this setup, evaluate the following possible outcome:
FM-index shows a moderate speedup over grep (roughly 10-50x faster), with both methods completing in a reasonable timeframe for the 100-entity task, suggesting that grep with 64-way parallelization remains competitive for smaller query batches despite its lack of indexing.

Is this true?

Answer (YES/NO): NO